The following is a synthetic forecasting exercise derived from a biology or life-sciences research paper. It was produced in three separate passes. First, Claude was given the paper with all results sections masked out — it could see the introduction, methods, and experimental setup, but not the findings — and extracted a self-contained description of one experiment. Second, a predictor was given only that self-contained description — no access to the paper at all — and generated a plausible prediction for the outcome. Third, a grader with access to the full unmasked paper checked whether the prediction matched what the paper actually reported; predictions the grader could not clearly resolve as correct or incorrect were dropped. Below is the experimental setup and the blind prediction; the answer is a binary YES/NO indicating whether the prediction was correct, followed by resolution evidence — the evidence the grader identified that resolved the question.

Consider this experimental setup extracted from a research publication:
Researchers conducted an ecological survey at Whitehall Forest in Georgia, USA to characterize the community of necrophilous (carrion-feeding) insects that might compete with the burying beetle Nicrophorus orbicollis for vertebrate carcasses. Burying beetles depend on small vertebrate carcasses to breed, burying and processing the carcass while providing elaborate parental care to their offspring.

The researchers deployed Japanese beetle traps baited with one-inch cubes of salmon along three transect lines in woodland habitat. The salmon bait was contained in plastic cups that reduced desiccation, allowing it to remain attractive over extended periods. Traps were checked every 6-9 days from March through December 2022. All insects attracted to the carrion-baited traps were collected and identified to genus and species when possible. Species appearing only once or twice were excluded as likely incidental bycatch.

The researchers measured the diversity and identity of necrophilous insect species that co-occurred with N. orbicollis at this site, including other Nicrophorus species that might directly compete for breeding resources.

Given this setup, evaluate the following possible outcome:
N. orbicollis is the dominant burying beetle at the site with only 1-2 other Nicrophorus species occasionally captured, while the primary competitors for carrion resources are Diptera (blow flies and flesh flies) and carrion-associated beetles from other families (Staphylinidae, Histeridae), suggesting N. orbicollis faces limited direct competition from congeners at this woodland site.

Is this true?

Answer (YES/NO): NO